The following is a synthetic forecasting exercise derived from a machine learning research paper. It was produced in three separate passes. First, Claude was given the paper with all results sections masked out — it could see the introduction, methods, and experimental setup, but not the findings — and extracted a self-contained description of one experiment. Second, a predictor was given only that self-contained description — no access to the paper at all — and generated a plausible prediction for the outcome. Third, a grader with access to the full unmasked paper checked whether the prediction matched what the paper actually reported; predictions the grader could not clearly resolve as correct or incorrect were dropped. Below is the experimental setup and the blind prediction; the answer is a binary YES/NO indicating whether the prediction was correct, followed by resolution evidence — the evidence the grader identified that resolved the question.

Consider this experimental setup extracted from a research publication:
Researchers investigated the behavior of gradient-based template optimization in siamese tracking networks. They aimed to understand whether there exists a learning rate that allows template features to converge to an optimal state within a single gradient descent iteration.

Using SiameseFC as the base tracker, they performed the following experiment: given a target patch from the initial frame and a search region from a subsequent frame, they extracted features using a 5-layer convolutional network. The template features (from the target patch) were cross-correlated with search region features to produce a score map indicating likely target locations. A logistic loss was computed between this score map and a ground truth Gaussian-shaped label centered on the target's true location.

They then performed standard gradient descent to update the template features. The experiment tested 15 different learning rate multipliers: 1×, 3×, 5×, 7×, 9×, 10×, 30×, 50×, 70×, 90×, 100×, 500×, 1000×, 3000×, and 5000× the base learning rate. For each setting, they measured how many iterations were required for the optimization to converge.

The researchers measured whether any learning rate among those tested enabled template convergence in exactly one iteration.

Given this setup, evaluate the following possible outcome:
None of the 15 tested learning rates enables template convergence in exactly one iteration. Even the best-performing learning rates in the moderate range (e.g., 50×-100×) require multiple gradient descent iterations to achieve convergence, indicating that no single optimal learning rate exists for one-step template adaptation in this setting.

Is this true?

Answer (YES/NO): YES